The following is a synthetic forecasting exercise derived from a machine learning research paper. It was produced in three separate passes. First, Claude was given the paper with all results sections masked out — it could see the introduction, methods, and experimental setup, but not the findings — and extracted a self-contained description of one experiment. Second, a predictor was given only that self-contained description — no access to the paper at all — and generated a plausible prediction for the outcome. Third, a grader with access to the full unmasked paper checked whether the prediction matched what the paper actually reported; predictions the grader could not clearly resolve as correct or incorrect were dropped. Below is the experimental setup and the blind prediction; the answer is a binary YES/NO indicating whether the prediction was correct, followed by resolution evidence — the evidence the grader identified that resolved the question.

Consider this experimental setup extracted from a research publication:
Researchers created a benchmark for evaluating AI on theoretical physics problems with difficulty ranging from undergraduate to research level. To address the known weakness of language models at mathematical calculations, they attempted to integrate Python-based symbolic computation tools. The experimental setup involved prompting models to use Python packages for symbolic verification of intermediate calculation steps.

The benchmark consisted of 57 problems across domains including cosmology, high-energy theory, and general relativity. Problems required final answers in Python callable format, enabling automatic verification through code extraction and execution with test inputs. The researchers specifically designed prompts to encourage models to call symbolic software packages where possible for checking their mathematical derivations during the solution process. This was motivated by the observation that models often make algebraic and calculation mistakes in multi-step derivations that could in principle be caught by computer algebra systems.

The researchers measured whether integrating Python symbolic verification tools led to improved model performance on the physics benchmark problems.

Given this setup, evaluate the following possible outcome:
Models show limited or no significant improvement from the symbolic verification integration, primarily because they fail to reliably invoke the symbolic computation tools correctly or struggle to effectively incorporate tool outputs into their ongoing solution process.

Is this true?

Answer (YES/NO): YES